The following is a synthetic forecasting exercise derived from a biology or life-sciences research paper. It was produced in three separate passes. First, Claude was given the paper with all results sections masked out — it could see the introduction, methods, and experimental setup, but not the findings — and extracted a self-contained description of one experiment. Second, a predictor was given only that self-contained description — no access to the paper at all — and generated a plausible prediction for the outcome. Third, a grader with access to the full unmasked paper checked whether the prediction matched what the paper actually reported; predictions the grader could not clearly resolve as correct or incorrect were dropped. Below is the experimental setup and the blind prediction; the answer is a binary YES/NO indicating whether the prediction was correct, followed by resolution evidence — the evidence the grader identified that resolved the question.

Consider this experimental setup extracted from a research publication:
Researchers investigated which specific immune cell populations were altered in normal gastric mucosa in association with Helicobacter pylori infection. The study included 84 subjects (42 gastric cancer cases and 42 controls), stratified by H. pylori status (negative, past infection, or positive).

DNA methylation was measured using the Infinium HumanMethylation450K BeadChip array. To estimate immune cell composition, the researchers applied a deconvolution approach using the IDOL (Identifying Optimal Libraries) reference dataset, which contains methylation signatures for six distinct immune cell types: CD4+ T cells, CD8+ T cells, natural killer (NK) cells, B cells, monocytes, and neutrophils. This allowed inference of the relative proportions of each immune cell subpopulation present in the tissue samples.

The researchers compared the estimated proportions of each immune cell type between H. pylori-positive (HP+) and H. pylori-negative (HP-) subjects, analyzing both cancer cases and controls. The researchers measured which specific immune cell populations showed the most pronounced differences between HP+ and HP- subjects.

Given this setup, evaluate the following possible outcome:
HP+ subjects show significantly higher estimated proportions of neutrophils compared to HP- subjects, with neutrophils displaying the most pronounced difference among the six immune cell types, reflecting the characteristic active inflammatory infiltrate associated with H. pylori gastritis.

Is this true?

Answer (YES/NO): NO